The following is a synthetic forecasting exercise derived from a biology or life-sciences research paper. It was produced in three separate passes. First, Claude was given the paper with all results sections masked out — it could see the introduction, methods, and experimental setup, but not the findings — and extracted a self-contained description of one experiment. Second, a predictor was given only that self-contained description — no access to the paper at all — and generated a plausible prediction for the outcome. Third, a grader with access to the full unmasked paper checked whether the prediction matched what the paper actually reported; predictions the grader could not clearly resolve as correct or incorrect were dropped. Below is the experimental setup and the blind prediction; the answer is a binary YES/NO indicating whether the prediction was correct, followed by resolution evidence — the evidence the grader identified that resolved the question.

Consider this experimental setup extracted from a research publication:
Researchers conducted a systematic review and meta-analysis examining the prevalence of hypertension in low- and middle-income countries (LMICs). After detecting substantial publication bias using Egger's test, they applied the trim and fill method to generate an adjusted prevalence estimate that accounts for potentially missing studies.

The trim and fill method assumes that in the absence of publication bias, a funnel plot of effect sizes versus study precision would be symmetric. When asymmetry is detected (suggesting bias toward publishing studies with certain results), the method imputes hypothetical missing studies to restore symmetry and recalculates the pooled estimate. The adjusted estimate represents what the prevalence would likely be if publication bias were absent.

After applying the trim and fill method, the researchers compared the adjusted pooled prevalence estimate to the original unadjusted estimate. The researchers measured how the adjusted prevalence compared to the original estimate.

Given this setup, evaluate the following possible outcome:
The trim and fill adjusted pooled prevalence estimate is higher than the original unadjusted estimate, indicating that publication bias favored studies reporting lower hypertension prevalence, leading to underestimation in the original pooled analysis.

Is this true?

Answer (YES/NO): NO